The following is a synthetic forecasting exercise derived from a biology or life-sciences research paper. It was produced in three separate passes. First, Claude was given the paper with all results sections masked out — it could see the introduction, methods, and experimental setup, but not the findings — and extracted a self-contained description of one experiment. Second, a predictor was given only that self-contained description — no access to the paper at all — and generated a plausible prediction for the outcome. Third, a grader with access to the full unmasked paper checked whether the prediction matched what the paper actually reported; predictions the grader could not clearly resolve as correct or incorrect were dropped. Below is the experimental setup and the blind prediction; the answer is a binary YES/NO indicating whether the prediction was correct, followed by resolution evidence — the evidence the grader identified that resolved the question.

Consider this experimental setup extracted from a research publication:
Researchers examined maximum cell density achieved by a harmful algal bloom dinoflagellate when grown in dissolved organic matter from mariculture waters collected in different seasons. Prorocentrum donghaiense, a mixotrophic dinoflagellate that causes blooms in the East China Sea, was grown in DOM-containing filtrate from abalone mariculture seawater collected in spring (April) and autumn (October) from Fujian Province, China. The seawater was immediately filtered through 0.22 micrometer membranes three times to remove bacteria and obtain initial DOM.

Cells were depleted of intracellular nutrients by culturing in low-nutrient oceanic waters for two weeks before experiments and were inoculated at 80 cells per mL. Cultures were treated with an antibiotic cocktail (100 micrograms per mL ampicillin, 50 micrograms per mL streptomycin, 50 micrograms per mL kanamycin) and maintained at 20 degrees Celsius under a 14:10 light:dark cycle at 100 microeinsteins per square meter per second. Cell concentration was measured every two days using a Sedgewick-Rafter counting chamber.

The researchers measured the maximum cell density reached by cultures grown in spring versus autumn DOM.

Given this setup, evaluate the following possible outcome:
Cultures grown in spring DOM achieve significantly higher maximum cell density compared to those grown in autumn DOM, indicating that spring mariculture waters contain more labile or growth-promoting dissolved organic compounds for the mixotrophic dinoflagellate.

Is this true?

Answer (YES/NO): NO